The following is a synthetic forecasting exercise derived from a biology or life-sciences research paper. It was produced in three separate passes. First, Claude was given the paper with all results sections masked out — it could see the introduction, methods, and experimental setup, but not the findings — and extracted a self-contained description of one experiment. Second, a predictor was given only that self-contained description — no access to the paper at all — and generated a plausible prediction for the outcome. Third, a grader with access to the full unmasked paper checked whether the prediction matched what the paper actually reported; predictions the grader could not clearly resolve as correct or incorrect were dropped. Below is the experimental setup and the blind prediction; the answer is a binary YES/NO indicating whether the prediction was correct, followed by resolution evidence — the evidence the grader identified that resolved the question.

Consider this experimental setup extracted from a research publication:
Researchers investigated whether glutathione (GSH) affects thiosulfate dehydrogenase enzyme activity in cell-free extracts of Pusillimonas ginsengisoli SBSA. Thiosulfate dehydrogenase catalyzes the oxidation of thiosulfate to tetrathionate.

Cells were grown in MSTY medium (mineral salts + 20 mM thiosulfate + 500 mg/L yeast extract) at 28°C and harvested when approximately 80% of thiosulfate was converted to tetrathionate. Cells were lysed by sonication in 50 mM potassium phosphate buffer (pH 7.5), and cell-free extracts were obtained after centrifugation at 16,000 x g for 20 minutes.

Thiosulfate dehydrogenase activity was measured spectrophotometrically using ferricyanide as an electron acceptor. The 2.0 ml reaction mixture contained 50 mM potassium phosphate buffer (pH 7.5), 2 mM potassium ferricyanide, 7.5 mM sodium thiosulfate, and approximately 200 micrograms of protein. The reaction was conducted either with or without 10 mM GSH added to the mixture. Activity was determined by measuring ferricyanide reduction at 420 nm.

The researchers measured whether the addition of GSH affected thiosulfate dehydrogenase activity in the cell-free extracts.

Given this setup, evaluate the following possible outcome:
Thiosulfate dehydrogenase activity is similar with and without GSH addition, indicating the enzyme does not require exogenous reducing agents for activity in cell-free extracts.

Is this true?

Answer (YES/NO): YES